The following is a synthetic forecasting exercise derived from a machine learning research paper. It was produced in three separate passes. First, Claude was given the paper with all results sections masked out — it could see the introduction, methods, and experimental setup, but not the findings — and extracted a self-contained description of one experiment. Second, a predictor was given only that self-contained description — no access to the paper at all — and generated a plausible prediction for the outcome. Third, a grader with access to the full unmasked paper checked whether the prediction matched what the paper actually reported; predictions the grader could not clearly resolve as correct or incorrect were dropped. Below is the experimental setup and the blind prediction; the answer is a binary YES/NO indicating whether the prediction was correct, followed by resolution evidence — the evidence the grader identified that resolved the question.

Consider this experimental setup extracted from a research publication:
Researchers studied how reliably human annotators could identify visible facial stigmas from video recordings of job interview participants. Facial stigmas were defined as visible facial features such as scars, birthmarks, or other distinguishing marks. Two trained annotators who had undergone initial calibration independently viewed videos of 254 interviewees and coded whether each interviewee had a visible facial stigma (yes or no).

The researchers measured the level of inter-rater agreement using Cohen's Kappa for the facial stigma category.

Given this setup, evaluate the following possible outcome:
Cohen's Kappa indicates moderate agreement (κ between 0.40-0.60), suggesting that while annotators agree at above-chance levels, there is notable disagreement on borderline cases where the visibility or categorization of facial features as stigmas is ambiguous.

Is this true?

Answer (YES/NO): NO